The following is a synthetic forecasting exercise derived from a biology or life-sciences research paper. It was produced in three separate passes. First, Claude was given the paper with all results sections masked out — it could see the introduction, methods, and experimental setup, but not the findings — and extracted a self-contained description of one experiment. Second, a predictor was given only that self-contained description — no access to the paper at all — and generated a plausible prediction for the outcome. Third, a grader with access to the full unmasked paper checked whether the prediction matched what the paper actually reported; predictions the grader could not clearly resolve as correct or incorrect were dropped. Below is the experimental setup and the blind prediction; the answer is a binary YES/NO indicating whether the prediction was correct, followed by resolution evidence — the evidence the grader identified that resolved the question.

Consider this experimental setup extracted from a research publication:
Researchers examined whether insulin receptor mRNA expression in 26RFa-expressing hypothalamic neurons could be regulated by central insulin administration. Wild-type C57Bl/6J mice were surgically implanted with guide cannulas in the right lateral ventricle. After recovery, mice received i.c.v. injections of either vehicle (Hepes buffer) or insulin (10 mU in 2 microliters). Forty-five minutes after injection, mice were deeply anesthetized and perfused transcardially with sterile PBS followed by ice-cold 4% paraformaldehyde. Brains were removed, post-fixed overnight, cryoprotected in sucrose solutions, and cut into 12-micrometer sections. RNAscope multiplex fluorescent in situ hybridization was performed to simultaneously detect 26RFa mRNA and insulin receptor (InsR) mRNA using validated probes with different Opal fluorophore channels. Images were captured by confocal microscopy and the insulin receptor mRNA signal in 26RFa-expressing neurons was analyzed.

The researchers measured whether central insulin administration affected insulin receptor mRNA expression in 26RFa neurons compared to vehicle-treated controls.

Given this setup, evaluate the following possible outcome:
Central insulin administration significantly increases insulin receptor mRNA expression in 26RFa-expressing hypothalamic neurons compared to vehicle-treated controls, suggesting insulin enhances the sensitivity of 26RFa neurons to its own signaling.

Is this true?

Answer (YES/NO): NO